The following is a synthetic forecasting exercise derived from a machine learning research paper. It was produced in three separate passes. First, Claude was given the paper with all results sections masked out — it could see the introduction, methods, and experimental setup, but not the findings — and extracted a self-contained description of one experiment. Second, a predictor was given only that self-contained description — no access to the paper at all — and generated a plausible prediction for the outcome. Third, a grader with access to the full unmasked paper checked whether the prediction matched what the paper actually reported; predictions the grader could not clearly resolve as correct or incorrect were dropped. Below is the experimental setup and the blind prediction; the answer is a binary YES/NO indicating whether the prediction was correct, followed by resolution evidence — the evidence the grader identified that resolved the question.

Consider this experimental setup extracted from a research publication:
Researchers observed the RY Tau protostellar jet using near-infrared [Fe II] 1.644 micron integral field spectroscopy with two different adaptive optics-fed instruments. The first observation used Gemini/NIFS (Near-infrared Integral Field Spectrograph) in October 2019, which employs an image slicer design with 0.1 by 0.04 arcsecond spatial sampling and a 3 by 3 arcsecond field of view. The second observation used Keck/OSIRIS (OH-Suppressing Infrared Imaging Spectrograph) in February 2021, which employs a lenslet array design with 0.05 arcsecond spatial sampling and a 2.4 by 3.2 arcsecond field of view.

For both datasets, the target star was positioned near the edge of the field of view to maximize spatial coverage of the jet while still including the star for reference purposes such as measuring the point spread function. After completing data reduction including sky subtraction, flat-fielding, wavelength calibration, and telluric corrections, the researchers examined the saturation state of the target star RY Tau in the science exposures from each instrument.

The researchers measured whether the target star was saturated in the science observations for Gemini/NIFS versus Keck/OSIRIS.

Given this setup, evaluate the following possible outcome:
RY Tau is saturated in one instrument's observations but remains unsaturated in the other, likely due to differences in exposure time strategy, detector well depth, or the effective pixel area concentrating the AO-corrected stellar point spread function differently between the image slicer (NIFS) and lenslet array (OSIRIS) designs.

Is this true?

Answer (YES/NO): YES